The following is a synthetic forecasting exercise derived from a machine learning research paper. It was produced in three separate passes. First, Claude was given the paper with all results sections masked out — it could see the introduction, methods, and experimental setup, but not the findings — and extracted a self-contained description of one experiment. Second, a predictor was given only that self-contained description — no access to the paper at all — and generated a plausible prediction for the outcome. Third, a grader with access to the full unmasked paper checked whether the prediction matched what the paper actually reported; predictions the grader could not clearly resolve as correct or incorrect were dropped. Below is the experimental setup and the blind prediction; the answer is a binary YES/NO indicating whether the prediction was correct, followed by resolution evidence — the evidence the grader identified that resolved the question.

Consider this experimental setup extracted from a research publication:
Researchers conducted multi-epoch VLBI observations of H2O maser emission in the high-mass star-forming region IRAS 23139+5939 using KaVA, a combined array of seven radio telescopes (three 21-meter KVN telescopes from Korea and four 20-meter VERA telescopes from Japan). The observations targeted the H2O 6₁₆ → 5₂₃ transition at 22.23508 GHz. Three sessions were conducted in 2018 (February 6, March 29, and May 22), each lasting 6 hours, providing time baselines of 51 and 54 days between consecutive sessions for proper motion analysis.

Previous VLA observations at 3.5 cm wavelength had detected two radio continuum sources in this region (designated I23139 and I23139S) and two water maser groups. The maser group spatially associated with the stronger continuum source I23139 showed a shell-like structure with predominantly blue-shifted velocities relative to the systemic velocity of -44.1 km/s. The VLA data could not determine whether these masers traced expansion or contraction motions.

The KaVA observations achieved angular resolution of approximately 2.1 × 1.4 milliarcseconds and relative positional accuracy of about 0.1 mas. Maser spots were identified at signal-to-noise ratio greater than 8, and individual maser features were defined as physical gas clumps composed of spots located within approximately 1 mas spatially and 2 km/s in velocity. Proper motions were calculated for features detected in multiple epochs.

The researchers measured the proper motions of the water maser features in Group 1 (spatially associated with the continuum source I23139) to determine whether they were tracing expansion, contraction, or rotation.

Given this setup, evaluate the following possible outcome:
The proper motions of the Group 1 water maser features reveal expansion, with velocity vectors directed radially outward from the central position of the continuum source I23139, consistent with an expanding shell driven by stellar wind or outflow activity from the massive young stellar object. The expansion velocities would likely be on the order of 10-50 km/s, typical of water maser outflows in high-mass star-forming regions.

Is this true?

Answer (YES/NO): NO